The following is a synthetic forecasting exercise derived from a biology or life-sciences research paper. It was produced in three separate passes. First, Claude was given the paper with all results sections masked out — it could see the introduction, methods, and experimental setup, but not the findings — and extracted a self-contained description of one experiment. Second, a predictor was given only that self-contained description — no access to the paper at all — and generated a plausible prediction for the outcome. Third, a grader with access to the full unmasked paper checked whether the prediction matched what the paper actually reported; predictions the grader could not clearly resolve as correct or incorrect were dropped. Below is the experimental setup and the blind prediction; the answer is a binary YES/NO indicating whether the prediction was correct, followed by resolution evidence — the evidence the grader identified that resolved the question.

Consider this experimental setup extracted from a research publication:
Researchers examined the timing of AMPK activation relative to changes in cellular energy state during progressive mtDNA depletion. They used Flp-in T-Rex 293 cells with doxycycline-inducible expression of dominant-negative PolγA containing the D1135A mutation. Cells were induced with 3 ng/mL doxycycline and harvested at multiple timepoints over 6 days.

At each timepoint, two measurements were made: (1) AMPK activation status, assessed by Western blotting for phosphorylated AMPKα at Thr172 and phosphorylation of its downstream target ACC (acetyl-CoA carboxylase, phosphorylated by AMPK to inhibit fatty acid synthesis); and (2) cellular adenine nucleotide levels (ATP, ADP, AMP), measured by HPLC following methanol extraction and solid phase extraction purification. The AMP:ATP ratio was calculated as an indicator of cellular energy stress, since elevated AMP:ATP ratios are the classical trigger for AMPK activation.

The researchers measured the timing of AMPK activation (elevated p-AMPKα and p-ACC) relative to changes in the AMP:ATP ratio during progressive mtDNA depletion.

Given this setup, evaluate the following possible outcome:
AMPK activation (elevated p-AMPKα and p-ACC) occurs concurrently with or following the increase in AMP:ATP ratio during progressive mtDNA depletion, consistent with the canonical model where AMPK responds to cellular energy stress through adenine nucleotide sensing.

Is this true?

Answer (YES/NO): NO